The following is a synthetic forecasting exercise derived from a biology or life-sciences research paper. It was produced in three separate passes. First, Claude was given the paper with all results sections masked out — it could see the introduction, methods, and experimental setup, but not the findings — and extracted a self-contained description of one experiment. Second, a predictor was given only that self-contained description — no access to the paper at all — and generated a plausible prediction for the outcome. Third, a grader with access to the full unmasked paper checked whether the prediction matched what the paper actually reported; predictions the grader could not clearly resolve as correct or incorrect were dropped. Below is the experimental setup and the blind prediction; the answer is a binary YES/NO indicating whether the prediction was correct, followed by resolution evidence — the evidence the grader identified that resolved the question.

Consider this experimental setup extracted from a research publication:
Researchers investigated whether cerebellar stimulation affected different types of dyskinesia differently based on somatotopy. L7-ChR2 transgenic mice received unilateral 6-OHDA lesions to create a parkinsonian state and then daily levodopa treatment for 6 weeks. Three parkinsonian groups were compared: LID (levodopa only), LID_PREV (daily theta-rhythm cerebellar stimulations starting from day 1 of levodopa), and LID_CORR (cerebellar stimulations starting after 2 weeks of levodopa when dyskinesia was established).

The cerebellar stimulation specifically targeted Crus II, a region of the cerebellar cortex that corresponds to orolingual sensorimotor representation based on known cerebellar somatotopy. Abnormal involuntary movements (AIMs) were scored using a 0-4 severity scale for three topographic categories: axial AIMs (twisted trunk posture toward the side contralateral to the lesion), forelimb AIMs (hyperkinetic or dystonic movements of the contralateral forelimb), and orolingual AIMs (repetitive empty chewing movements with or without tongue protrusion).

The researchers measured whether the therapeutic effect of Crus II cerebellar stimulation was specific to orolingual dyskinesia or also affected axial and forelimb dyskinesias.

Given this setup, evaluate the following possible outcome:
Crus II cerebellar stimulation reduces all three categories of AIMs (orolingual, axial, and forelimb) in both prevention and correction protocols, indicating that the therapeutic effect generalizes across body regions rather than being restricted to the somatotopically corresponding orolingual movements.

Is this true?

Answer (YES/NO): NO